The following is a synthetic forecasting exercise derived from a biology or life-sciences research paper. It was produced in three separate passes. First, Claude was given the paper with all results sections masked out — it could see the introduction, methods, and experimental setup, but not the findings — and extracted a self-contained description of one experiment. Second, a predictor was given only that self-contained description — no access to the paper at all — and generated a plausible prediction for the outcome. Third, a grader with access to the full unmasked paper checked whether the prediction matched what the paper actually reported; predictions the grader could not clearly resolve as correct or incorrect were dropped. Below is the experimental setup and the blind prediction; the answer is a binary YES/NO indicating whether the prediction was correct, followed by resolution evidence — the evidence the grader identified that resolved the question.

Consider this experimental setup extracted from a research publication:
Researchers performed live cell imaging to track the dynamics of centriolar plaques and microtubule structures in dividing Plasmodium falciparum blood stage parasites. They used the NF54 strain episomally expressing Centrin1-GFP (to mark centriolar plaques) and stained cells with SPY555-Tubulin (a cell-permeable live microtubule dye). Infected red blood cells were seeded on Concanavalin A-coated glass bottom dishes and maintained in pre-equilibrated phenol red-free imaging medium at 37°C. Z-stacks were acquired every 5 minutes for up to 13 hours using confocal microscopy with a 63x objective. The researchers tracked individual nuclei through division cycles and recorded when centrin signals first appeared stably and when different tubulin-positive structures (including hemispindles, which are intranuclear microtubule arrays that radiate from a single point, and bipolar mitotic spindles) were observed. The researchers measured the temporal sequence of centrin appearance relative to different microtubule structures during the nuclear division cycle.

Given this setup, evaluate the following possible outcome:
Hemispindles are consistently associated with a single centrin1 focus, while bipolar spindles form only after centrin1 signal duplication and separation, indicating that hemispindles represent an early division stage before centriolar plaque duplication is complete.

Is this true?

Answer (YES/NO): NO